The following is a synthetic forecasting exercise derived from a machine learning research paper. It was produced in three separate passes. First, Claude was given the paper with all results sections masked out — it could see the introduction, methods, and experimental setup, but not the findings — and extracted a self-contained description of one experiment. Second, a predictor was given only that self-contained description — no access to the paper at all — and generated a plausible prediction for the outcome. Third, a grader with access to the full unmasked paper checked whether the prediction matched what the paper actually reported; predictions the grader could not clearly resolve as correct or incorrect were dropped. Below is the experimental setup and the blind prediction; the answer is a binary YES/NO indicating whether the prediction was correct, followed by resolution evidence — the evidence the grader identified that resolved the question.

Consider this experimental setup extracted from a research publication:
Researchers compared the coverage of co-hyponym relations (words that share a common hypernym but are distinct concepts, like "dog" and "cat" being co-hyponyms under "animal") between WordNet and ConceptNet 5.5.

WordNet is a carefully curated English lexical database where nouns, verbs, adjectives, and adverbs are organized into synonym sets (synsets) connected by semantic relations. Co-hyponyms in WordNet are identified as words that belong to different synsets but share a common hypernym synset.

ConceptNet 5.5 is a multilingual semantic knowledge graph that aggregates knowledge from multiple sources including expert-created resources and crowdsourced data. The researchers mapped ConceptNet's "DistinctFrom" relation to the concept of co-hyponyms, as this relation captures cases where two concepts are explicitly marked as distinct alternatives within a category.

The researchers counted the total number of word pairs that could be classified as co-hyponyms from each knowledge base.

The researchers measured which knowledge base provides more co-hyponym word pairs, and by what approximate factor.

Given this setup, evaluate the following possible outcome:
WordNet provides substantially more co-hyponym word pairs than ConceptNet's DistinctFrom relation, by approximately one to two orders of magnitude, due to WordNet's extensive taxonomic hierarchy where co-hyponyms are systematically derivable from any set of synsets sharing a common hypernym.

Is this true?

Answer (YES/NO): NO